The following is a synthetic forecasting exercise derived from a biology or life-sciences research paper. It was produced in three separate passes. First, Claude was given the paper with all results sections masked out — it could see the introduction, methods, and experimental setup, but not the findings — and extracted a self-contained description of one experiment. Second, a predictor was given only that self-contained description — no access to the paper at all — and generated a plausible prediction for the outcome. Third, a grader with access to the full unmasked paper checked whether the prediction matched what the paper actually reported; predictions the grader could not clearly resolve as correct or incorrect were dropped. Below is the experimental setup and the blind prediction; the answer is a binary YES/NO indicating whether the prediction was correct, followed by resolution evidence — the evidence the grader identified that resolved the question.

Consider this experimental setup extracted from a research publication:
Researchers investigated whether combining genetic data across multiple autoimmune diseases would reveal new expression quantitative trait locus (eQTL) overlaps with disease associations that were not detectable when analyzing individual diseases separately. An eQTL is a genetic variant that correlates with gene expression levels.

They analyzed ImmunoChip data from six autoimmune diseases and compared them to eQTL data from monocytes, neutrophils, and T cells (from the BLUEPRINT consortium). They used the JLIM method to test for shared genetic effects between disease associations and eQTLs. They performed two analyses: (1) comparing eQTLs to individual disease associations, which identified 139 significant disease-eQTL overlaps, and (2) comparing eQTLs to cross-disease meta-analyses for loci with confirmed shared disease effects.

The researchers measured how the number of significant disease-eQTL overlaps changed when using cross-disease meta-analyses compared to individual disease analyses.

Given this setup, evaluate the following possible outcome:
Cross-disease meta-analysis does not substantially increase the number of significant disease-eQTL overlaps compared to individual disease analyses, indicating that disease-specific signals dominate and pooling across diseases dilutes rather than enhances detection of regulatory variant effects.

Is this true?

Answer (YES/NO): NO